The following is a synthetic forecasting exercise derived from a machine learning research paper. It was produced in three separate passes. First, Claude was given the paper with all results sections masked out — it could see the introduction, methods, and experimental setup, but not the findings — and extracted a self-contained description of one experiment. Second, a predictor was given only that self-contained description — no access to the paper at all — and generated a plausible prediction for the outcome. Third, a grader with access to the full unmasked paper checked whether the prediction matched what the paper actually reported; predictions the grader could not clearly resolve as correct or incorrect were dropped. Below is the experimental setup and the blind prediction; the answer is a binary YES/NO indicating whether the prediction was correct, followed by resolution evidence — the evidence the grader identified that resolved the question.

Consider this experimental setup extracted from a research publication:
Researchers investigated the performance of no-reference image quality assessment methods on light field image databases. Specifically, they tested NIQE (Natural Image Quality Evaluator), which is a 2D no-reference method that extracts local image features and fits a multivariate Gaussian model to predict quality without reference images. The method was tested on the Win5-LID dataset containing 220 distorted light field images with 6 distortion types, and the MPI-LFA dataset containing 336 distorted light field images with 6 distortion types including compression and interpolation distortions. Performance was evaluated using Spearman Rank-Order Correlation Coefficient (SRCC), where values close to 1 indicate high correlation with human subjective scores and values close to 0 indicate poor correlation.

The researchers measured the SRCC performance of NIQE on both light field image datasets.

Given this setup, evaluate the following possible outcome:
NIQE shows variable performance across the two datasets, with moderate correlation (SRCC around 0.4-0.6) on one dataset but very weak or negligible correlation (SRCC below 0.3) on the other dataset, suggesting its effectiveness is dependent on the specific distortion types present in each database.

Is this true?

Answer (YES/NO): NO